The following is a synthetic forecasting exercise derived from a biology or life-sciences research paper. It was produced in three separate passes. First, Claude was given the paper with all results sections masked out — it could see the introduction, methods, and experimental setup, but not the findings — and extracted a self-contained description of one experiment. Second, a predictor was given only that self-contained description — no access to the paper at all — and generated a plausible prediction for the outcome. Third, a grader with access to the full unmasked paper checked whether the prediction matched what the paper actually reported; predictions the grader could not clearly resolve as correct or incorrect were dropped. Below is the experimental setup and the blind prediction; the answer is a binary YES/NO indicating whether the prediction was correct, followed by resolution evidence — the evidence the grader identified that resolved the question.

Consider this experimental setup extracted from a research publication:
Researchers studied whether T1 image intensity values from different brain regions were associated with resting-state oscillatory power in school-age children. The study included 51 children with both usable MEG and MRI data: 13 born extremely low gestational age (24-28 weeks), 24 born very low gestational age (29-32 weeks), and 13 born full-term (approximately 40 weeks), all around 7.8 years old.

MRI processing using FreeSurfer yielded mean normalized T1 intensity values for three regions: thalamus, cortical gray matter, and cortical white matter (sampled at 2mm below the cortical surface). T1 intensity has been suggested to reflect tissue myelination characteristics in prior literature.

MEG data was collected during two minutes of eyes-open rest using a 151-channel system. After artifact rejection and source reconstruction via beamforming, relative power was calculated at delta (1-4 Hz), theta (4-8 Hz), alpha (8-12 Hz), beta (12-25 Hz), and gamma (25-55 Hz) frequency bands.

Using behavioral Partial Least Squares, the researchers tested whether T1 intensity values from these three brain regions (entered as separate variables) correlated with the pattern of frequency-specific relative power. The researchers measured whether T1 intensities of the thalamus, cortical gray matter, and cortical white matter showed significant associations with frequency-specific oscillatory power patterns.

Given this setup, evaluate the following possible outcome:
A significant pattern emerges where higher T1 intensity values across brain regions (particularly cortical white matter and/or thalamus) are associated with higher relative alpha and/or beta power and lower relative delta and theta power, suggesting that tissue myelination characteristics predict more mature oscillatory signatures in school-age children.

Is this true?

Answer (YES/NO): NO